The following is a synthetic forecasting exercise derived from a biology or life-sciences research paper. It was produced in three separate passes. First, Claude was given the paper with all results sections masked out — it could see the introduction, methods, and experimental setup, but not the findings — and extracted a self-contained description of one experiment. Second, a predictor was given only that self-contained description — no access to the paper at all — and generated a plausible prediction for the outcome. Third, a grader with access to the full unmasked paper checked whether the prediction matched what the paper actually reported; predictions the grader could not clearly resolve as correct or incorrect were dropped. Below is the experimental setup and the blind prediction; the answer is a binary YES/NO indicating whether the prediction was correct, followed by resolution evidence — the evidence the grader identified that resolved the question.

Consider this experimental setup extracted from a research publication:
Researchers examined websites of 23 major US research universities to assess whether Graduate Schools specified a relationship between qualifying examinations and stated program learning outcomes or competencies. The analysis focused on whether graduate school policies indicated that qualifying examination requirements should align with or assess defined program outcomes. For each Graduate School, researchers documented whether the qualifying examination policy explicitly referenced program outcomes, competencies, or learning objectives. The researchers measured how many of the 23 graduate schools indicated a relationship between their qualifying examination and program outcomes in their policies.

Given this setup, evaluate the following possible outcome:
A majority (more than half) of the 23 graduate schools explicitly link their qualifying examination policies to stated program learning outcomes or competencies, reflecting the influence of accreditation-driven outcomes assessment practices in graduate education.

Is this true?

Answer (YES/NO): NO